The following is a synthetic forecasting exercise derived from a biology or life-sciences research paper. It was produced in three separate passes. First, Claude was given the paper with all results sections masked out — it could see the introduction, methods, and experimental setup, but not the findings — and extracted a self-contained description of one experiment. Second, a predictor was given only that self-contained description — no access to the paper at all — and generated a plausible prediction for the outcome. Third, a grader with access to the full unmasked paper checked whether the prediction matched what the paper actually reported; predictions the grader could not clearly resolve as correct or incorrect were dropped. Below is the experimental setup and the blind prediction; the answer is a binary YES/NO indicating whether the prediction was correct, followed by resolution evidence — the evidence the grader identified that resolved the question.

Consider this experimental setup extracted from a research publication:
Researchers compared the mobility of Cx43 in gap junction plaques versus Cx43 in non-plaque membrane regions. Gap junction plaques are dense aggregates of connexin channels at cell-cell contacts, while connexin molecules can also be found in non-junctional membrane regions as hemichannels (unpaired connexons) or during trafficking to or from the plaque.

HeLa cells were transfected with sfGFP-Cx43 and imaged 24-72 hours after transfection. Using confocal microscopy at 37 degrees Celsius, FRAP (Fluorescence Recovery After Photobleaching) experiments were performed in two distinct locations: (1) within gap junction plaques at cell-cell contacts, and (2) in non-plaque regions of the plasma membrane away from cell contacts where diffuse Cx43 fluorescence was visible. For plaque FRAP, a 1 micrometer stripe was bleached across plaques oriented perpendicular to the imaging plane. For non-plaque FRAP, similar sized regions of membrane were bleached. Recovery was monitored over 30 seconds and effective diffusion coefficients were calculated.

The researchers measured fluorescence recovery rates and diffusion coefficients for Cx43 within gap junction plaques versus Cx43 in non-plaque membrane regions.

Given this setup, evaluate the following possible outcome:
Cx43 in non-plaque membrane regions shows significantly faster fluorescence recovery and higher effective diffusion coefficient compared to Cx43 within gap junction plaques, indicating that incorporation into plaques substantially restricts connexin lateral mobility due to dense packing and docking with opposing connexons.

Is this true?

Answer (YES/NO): YES